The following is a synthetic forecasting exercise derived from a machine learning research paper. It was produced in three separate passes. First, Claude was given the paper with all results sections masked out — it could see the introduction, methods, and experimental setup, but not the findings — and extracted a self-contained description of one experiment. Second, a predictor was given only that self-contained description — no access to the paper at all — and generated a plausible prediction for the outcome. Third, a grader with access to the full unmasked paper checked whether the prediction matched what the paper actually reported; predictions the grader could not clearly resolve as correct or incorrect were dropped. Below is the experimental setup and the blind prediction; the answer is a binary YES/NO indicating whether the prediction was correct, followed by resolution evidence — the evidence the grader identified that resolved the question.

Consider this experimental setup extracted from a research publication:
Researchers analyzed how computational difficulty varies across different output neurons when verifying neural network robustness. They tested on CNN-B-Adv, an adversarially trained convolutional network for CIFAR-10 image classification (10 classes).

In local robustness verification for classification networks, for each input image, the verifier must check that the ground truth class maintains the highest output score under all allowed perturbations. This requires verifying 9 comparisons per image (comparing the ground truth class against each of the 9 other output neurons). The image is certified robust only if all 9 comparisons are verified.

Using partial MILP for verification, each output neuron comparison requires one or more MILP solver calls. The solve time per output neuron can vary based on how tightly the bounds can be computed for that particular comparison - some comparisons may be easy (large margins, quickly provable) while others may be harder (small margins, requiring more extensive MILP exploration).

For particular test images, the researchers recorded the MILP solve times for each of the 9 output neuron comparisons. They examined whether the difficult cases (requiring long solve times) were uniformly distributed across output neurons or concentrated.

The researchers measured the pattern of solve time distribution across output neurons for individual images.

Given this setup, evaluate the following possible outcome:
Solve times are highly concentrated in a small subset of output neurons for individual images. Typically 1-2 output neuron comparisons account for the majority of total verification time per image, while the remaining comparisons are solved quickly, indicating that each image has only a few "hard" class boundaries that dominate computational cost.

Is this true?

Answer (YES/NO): NO